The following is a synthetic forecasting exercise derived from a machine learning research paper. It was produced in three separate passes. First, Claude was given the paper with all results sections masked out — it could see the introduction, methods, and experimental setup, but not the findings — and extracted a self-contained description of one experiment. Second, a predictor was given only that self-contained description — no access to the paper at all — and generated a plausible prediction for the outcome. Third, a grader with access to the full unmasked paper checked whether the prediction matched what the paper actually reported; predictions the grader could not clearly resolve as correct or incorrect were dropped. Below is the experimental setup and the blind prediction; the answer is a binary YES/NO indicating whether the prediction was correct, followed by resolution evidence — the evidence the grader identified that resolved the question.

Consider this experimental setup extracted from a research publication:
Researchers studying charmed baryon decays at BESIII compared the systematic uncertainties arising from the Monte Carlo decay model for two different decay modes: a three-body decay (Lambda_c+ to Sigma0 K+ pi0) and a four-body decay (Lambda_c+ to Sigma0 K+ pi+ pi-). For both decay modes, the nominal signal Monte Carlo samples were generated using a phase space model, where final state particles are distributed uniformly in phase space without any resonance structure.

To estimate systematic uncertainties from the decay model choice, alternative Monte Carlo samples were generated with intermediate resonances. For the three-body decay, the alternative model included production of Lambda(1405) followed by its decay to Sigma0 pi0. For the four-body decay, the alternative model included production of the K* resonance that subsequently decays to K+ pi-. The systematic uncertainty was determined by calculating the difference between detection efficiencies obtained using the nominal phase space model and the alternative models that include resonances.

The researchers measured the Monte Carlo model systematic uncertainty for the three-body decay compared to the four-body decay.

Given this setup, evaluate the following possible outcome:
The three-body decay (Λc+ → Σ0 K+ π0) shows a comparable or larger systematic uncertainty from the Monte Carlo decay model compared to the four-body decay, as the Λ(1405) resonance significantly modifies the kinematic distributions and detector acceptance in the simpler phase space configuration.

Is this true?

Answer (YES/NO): NO